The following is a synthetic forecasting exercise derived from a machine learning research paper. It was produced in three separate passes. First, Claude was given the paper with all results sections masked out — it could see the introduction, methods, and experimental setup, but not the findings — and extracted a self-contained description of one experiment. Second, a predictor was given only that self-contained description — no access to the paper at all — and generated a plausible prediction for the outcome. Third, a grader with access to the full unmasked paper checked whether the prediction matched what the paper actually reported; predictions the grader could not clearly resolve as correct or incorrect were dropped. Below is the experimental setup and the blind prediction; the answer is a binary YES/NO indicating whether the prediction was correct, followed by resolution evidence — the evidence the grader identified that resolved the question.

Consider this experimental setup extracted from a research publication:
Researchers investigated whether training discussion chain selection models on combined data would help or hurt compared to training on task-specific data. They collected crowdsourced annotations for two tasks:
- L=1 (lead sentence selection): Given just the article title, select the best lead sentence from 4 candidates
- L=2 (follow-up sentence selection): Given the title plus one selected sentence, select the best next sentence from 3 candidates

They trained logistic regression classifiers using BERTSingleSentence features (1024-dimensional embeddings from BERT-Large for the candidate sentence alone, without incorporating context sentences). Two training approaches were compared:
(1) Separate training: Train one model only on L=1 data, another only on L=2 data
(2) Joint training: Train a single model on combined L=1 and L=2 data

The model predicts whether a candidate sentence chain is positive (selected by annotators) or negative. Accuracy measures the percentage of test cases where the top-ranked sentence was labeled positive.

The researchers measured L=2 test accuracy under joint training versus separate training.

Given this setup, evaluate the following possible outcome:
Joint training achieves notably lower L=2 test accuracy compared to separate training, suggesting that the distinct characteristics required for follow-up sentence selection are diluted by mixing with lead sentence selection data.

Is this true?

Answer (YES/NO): NO